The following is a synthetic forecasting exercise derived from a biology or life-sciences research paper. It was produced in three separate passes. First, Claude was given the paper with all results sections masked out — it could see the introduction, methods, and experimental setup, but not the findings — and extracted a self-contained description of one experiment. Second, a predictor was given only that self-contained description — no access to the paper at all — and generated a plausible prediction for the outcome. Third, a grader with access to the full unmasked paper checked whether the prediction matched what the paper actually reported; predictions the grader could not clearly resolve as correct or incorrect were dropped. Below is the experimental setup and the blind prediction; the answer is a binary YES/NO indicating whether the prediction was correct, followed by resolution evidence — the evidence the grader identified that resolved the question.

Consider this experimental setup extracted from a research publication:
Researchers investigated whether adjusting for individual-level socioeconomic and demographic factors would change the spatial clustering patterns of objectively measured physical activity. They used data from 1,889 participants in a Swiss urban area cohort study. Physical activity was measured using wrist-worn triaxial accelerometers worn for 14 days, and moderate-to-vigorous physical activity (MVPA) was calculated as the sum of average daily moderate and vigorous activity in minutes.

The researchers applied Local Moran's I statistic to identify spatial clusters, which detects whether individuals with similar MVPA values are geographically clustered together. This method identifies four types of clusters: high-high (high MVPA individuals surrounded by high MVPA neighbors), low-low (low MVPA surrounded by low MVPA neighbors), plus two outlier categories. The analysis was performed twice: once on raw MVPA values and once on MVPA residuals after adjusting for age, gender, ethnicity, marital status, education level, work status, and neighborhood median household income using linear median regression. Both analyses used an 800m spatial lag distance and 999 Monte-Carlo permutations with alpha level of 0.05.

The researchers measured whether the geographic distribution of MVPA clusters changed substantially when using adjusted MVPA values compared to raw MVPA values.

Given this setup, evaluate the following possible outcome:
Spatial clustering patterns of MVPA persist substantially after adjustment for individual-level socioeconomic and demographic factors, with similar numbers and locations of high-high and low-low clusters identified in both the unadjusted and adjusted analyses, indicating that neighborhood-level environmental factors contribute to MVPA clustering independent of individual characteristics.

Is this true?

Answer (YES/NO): YES